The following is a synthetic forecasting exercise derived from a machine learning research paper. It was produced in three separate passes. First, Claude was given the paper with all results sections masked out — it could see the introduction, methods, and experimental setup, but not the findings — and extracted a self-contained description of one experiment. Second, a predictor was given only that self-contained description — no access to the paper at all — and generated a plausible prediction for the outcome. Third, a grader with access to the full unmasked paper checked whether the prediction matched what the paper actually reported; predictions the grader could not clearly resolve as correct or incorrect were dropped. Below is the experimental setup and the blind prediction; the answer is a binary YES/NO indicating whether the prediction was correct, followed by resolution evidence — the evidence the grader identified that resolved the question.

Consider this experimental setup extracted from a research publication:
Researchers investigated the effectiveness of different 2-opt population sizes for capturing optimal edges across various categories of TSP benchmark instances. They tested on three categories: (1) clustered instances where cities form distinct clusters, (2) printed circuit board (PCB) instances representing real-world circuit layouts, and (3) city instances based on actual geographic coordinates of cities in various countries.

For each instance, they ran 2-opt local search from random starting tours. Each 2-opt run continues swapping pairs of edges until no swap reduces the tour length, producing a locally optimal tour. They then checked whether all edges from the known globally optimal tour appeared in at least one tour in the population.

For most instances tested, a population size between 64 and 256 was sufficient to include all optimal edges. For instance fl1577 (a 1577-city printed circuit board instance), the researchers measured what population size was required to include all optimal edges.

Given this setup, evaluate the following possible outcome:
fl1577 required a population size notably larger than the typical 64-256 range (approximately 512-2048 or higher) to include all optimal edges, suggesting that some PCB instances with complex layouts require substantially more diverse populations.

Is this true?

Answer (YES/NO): YES